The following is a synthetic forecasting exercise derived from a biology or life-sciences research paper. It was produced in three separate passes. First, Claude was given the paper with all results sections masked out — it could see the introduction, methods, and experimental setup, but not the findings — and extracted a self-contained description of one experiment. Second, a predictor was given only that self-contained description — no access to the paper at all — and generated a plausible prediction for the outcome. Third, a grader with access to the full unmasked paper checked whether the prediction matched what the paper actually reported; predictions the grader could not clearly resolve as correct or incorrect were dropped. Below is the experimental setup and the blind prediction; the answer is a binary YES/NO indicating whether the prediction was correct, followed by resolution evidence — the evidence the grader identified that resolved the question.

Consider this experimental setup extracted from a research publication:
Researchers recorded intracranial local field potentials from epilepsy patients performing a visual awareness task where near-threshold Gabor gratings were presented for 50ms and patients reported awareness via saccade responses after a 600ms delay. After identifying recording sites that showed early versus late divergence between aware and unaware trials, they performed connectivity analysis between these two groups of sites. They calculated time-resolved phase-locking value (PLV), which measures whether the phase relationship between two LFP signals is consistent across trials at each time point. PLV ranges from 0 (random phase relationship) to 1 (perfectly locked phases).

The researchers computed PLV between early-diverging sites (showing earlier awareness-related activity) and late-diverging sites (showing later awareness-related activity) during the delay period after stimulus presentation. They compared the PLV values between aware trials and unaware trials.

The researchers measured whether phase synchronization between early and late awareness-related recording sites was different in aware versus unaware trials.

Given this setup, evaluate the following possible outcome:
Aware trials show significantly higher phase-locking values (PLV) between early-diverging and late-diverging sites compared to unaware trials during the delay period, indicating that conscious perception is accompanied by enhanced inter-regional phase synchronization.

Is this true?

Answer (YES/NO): YES